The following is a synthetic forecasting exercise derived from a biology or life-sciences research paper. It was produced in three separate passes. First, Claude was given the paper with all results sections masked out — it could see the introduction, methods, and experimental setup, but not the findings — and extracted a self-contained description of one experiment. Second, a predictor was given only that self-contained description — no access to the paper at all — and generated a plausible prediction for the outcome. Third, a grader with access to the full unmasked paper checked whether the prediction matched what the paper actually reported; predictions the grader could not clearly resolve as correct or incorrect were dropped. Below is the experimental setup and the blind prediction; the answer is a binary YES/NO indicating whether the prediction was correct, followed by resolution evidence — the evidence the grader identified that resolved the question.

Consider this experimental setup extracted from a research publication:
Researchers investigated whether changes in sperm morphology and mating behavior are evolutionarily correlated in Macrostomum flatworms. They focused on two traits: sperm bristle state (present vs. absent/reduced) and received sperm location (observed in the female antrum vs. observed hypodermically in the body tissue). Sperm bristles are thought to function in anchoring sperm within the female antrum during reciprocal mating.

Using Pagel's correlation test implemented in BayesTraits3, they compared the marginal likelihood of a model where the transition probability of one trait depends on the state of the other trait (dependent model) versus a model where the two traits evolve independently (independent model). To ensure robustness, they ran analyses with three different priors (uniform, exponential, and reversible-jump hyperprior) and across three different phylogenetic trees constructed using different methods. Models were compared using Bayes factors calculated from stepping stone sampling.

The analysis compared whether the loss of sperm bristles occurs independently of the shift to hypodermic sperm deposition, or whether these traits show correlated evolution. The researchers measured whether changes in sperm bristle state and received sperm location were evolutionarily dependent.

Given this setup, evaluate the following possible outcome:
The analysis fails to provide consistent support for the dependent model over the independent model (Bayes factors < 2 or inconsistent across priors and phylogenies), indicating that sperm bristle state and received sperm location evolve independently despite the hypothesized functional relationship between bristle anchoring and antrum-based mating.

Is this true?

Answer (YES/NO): NO